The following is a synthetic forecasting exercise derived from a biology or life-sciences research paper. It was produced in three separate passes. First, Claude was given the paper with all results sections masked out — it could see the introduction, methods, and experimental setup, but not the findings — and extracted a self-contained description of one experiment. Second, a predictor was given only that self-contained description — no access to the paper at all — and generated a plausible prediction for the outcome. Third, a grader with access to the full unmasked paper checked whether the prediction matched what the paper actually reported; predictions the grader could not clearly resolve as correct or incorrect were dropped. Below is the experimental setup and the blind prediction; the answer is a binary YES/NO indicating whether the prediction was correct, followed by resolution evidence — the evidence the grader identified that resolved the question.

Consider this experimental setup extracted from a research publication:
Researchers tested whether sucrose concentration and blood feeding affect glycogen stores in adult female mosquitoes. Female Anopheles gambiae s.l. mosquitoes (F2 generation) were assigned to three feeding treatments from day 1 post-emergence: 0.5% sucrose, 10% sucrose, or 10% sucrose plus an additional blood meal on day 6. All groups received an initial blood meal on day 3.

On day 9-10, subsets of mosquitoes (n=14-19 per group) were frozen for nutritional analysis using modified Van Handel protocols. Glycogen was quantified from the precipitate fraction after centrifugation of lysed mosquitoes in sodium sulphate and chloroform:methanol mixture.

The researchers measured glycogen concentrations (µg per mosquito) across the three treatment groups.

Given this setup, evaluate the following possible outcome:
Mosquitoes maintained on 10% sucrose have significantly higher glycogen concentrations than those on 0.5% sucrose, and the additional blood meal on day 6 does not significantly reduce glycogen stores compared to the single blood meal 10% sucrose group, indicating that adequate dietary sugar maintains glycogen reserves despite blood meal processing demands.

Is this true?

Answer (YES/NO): NO